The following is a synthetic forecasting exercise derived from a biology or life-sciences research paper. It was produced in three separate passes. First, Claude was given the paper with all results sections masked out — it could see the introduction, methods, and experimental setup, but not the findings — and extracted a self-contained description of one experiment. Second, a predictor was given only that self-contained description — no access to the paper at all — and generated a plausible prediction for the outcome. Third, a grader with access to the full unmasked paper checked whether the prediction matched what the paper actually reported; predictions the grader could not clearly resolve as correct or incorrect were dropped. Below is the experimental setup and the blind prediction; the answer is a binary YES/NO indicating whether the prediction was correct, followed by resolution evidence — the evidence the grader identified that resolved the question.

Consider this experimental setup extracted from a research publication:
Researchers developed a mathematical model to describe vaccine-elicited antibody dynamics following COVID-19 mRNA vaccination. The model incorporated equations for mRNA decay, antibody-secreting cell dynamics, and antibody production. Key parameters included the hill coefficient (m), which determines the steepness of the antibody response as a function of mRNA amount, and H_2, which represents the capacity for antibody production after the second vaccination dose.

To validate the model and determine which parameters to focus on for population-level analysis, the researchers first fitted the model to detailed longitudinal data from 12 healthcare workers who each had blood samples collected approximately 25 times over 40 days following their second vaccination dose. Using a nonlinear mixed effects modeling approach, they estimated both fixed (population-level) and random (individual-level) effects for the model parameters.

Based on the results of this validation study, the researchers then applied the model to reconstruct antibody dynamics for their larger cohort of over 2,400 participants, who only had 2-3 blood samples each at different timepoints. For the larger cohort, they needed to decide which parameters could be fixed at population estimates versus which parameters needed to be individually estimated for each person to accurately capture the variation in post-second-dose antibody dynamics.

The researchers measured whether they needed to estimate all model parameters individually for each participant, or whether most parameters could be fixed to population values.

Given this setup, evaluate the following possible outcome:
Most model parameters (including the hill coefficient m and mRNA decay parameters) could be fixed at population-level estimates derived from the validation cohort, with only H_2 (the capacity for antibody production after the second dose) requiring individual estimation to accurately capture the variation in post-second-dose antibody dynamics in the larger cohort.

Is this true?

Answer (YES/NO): NO